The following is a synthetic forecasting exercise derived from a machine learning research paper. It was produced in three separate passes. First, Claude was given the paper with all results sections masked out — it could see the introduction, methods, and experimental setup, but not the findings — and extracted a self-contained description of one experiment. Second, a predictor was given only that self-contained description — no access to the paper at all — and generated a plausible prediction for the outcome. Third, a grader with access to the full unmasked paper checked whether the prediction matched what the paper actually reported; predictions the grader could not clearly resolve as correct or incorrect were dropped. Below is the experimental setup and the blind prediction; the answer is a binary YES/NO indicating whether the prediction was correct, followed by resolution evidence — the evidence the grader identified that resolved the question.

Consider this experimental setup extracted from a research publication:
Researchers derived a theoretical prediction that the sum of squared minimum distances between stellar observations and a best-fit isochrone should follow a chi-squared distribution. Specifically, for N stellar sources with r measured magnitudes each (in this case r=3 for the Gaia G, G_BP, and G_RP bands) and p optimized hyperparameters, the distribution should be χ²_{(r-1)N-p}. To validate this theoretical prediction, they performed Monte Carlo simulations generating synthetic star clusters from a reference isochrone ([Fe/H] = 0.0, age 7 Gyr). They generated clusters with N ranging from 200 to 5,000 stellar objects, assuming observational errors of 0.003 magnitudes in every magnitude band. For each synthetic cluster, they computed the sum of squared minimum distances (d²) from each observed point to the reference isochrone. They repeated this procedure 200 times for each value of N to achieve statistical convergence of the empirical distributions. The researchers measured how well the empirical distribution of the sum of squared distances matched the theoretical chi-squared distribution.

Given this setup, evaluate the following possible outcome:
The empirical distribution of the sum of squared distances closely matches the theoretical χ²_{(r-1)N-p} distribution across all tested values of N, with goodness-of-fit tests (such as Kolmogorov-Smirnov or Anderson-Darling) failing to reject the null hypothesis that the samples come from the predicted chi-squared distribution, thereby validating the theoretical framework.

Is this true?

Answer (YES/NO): NO